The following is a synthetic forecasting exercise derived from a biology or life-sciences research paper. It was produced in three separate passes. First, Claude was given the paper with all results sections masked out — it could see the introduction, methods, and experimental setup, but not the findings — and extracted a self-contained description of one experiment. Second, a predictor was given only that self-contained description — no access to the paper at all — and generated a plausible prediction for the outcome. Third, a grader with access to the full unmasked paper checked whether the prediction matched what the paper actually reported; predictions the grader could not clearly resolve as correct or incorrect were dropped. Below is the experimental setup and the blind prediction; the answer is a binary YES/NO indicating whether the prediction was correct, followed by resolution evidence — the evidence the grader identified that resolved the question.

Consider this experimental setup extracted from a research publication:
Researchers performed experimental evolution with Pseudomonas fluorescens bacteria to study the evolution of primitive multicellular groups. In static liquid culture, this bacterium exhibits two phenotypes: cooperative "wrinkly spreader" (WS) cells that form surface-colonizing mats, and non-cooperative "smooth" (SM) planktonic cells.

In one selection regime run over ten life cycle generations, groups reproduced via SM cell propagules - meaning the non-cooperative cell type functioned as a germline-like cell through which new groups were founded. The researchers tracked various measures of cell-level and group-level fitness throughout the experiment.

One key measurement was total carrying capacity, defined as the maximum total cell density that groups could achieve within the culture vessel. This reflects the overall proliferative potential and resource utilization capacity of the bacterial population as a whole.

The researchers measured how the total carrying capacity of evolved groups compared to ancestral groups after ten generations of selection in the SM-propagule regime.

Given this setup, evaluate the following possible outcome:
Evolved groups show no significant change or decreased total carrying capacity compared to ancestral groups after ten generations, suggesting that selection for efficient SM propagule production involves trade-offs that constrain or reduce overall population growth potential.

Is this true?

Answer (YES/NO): YES